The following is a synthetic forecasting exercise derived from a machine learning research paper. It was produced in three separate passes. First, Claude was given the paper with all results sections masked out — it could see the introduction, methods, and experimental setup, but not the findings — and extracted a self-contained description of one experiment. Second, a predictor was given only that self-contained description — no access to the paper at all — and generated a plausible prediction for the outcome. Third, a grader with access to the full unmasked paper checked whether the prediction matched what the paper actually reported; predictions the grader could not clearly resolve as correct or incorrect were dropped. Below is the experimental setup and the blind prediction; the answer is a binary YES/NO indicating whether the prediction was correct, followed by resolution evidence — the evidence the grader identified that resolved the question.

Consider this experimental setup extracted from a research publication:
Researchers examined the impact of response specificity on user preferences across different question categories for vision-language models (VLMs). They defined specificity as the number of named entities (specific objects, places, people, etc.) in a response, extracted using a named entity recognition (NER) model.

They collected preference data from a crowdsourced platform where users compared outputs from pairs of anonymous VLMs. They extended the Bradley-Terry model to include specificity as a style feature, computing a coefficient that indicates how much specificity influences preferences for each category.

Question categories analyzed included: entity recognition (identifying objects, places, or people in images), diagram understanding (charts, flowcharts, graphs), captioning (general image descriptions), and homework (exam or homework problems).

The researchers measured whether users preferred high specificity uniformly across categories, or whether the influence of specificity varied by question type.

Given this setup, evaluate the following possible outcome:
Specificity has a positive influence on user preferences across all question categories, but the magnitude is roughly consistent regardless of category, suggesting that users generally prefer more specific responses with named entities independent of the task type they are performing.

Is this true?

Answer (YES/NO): NO